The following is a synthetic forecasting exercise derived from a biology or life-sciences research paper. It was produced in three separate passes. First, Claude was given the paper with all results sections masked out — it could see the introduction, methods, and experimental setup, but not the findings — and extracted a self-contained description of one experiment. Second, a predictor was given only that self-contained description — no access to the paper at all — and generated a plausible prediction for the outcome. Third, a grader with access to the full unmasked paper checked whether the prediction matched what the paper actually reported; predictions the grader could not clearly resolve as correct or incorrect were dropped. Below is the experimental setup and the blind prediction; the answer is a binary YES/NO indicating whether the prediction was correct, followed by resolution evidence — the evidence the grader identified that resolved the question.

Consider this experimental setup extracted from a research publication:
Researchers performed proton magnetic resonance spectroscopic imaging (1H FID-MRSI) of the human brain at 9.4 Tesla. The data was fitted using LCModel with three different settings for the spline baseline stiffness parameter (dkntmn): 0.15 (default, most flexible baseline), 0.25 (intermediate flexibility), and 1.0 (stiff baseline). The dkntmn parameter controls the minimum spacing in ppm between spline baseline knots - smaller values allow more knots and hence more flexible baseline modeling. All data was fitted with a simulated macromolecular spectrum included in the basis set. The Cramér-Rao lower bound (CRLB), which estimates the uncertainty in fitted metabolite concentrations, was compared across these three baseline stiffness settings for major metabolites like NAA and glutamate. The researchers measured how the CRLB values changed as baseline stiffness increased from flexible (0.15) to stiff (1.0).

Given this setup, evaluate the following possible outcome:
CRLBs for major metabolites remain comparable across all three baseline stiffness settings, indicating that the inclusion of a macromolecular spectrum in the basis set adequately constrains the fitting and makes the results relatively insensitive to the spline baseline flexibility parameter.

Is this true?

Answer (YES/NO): NO